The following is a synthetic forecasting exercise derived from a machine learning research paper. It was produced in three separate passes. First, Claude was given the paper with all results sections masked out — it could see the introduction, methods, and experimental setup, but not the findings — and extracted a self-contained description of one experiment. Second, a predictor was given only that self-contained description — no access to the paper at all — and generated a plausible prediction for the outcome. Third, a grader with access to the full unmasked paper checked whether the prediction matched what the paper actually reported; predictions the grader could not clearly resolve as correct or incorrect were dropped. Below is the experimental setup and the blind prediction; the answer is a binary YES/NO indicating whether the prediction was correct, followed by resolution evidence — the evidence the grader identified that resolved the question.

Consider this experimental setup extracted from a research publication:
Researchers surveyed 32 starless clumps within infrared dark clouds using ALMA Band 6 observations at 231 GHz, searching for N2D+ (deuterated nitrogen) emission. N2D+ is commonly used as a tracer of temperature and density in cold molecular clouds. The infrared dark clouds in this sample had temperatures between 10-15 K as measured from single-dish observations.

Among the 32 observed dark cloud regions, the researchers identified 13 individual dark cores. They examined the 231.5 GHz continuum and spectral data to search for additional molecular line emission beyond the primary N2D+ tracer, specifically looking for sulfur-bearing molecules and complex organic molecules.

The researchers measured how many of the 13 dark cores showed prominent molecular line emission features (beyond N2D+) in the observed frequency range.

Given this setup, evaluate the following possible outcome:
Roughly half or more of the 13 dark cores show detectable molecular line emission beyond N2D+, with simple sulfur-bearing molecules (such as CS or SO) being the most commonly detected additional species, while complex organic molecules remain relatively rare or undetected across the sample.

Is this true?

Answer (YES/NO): NO